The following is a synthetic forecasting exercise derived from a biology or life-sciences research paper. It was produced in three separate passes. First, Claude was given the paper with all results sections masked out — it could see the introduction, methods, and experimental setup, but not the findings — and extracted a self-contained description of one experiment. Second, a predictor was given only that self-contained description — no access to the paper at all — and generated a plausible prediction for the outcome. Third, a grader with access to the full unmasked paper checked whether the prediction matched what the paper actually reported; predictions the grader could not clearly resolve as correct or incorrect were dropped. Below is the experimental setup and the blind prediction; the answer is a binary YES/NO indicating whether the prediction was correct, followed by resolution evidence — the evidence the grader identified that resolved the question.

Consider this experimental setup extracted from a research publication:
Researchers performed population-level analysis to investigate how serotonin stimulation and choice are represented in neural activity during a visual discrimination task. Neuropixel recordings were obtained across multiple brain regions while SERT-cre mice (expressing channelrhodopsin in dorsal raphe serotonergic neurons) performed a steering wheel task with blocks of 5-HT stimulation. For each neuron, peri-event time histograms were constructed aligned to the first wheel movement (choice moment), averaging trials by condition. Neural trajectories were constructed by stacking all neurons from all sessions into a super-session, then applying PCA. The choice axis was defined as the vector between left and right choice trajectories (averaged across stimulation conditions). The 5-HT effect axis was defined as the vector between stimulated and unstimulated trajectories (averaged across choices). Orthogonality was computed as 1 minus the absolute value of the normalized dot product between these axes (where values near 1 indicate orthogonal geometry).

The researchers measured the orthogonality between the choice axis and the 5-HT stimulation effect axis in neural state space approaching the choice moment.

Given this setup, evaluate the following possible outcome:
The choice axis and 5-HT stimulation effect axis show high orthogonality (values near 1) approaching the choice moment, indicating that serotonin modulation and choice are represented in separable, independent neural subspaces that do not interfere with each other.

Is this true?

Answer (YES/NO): YES